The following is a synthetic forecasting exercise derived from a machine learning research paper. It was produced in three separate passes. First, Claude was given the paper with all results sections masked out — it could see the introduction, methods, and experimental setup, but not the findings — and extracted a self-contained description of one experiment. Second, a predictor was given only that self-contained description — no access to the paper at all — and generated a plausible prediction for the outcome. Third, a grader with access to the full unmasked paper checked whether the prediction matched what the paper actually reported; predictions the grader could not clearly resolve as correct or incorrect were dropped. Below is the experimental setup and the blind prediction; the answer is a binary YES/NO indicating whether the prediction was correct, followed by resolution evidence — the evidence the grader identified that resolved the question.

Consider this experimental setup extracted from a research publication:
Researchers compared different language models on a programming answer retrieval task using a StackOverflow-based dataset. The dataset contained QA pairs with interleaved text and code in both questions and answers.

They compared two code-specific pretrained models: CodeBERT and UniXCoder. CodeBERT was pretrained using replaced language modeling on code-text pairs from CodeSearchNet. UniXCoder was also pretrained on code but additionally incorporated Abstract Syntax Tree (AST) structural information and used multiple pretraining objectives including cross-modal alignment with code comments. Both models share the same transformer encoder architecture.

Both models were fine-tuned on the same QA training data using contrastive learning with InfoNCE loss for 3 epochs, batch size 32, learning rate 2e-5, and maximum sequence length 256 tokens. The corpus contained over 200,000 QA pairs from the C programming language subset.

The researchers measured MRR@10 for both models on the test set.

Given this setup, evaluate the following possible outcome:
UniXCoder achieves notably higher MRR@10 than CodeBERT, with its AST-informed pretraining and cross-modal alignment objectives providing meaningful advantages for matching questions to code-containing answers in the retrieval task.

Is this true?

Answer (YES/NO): YES